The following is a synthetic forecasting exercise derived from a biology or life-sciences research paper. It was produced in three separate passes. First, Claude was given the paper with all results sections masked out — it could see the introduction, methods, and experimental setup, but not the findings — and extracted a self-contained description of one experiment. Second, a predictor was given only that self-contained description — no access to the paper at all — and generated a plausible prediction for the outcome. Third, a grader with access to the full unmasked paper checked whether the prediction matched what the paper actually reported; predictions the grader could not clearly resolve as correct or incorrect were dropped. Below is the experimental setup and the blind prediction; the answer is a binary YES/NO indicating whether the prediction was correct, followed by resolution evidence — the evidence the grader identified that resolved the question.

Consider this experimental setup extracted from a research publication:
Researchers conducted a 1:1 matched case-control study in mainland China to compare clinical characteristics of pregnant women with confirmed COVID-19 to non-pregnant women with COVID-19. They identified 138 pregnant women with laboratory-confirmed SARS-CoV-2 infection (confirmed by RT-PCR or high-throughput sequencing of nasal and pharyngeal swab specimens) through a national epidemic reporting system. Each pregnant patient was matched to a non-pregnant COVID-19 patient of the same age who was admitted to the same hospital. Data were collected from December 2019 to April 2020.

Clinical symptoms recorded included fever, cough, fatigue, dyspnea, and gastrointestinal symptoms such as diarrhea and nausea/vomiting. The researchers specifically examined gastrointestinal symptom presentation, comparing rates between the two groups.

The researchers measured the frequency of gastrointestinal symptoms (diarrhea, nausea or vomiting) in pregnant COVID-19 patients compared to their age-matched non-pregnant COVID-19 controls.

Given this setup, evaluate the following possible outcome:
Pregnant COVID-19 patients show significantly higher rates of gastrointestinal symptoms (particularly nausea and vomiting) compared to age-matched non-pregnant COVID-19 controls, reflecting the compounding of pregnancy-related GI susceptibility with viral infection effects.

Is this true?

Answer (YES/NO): NO